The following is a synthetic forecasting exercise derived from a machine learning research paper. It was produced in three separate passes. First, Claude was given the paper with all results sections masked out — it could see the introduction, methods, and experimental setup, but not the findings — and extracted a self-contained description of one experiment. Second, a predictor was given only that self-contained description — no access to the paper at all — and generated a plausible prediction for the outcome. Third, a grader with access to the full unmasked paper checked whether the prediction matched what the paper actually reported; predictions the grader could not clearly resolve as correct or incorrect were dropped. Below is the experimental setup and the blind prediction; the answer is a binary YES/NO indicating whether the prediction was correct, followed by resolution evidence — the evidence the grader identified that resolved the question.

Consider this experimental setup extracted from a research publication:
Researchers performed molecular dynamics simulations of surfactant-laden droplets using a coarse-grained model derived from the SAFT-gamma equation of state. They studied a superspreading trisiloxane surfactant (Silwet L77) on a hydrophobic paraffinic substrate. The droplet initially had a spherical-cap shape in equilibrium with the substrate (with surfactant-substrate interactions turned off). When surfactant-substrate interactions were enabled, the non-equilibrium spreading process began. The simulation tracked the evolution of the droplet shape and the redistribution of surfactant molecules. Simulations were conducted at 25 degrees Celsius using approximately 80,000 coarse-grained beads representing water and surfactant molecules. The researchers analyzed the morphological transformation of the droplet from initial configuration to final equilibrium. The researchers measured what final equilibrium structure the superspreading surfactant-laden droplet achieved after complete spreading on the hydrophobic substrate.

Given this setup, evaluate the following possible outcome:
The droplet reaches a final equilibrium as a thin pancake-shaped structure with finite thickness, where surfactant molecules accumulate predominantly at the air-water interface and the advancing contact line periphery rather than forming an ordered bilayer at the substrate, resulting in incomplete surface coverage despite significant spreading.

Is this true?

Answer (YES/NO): NO